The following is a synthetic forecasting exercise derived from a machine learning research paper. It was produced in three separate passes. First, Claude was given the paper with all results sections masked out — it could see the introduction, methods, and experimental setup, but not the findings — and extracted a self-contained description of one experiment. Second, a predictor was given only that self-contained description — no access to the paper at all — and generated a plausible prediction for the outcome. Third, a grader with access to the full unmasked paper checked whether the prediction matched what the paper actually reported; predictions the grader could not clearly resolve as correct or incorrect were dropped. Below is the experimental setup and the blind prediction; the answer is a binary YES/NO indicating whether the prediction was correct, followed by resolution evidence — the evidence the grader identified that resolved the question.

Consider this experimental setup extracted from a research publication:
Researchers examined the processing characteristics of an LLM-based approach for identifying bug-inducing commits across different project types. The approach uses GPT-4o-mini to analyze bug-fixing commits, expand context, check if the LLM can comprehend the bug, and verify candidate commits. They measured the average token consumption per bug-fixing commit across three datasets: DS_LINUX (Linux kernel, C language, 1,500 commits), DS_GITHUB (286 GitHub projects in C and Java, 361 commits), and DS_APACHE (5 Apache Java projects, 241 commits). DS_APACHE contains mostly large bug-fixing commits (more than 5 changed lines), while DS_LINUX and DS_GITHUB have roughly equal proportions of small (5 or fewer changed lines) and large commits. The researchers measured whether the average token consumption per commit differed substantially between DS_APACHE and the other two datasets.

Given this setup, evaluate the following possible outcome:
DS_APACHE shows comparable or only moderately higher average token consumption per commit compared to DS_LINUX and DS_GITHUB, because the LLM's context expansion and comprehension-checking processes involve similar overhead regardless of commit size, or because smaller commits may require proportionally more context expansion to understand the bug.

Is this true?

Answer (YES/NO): NO